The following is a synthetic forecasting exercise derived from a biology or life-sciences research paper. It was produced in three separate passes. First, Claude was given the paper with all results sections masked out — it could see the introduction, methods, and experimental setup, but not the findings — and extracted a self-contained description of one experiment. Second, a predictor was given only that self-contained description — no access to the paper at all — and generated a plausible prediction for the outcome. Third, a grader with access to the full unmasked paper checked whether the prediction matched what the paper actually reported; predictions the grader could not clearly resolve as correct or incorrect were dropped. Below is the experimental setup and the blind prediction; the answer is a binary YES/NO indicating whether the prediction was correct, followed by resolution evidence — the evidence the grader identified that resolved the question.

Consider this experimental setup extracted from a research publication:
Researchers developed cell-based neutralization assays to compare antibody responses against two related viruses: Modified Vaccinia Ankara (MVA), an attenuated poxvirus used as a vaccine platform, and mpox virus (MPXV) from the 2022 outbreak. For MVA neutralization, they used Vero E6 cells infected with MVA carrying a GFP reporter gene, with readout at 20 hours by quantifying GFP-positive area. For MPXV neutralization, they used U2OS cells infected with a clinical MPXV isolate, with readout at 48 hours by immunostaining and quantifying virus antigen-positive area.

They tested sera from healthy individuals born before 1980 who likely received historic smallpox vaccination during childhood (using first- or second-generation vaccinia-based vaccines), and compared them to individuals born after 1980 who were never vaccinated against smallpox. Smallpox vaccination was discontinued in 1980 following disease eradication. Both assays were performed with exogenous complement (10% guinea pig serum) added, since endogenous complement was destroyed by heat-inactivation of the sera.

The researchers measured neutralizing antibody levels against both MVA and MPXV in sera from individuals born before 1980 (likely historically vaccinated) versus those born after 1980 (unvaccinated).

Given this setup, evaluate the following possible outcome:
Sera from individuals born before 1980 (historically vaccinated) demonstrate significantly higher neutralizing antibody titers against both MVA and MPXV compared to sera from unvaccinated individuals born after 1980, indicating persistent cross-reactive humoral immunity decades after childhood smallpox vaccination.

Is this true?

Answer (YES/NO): YES